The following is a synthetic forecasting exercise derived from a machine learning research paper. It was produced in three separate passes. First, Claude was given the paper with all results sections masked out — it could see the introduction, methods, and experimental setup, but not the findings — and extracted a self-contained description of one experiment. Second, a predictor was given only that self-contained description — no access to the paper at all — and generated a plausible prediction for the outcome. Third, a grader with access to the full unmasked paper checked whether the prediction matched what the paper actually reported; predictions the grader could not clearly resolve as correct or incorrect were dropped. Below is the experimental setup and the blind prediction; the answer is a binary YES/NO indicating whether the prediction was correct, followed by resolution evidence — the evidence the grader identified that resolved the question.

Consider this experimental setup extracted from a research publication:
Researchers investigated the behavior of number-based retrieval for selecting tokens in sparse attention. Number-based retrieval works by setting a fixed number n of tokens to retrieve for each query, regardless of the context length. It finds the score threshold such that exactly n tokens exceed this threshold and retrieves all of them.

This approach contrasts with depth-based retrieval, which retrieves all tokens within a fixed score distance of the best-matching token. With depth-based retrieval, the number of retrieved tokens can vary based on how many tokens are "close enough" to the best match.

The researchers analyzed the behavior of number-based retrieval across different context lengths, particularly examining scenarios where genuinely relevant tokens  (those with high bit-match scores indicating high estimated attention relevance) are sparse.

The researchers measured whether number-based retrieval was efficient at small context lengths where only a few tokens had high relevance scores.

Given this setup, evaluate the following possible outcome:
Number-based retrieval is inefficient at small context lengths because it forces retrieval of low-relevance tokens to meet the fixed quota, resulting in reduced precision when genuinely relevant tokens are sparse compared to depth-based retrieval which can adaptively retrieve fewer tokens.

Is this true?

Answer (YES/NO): YES